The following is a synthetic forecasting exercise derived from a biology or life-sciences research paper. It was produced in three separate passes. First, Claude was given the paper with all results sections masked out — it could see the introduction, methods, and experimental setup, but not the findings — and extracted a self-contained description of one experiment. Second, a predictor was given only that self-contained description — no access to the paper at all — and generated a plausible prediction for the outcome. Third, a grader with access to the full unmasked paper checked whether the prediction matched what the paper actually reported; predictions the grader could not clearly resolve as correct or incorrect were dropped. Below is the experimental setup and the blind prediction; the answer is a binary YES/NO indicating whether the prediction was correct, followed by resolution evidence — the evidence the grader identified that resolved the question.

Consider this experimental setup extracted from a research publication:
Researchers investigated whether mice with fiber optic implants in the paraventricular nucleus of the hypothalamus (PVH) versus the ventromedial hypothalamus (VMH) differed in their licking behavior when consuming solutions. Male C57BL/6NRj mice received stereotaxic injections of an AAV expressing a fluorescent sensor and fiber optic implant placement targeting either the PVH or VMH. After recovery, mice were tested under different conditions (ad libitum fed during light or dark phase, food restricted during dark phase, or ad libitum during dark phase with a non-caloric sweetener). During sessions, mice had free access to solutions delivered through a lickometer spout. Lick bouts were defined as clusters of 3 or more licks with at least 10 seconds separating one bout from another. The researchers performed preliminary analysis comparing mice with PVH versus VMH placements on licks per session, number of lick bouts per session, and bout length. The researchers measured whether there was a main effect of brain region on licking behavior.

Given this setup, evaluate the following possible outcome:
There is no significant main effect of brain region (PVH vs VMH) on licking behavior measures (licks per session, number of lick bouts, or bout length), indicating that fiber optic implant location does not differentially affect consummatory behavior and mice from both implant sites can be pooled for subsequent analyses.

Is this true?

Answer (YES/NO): YES